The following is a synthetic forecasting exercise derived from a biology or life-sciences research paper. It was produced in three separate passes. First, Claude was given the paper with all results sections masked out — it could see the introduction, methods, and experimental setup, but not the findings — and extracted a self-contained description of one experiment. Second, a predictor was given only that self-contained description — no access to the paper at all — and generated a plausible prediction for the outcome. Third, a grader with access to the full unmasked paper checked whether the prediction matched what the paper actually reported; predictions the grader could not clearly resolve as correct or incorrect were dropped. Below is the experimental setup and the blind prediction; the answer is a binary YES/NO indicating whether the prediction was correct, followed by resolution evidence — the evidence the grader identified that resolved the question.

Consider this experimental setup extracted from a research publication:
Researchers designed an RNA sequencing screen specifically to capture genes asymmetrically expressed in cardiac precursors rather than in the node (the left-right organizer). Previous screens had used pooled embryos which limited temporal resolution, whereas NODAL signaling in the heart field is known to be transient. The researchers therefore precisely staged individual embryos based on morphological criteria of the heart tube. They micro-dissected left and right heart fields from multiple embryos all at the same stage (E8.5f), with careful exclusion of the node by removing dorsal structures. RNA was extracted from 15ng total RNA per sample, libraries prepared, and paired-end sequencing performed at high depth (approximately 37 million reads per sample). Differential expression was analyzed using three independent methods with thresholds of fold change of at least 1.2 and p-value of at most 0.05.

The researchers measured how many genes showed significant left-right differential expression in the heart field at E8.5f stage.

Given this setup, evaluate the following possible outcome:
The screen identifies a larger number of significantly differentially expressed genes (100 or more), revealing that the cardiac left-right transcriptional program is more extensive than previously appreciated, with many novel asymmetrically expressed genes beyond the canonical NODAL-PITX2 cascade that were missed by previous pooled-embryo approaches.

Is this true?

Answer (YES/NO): YES